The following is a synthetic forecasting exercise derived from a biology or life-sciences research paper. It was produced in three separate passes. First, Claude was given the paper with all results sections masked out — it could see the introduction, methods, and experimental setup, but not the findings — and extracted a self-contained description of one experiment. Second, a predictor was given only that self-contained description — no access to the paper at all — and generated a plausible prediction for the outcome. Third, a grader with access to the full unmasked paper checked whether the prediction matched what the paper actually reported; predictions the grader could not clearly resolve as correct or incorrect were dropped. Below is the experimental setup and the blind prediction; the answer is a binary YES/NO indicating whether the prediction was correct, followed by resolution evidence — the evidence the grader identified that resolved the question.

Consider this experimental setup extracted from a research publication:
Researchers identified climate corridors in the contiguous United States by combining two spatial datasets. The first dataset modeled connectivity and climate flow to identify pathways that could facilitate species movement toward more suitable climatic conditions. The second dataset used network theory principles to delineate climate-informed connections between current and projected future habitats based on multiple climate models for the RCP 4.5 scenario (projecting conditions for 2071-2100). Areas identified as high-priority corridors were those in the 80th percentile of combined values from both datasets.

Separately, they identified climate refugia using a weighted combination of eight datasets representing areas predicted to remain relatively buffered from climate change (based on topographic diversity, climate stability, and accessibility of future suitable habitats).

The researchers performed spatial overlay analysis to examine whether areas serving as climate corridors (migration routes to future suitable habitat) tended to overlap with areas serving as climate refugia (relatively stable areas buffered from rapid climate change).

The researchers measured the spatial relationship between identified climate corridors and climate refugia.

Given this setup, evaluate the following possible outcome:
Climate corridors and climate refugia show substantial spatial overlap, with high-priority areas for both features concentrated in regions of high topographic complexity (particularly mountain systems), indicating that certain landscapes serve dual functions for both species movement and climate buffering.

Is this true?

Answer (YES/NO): NO